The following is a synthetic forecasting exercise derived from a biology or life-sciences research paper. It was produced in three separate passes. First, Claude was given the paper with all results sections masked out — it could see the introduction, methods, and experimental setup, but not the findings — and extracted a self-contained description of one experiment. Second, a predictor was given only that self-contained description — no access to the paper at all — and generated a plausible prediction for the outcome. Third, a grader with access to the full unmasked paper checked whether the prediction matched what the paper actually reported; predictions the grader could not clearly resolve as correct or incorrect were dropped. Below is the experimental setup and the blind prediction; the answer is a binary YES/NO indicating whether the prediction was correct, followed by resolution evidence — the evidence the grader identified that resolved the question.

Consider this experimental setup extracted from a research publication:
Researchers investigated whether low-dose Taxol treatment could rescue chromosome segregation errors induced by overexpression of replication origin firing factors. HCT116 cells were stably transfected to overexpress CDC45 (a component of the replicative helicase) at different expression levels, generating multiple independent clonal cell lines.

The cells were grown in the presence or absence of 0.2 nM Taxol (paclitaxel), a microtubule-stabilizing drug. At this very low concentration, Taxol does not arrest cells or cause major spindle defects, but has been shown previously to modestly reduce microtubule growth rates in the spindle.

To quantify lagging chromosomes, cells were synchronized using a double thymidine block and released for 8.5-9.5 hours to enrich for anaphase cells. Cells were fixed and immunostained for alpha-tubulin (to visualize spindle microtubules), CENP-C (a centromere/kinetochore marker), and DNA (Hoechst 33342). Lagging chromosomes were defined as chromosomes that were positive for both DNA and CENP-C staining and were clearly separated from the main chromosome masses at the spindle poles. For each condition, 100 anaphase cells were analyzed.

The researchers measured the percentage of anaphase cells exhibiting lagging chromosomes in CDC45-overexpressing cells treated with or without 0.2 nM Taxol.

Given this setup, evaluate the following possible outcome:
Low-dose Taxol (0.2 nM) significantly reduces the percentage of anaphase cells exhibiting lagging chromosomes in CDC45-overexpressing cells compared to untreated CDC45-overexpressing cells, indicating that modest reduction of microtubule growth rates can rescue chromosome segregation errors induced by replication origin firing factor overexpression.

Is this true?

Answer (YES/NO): YES